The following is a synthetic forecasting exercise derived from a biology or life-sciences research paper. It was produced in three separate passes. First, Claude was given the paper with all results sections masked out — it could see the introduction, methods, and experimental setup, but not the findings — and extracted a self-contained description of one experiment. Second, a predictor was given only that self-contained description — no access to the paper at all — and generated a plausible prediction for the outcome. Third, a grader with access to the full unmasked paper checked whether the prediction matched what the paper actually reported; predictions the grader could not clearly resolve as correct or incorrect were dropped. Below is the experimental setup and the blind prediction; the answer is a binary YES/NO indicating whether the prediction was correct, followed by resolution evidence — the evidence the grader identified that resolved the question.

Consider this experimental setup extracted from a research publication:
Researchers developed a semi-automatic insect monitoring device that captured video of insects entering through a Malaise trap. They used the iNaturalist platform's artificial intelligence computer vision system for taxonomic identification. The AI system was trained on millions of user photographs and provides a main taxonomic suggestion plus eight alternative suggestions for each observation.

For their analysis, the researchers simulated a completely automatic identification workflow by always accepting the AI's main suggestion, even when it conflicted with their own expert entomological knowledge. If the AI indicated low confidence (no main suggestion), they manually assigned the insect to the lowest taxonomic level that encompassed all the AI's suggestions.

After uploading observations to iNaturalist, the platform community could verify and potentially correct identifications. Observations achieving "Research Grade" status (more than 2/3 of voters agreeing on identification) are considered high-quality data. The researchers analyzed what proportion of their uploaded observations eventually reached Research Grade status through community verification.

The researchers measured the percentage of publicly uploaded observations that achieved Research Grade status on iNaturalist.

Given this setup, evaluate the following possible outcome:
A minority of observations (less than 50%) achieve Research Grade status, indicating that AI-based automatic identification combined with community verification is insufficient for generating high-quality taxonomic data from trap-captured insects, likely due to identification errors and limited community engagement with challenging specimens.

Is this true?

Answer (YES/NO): YES